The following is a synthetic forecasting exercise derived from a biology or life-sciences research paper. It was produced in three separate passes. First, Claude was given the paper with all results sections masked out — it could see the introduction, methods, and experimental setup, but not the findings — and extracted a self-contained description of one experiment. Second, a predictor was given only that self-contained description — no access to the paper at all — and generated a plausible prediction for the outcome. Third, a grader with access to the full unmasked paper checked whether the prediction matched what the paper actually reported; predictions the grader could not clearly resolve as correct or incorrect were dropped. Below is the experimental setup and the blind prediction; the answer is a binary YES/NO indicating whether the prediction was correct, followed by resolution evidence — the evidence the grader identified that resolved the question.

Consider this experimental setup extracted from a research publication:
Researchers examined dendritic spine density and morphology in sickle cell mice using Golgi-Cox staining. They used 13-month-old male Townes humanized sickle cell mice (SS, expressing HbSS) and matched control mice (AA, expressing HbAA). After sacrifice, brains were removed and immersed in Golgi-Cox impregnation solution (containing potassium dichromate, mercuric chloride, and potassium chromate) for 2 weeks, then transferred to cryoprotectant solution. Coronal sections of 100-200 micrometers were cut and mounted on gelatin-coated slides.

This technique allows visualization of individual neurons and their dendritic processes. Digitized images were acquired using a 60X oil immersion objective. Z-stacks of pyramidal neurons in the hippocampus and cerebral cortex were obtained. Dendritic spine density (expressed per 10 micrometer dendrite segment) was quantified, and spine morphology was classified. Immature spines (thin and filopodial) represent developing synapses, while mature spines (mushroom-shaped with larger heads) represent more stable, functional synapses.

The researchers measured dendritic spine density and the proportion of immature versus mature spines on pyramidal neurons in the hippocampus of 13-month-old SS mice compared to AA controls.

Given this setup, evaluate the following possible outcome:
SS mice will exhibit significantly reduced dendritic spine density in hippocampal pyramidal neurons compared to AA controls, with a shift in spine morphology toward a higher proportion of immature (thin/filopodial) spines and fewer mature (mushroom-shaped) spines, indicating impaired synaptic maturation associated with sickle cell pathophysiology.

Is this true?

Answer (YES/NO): YES